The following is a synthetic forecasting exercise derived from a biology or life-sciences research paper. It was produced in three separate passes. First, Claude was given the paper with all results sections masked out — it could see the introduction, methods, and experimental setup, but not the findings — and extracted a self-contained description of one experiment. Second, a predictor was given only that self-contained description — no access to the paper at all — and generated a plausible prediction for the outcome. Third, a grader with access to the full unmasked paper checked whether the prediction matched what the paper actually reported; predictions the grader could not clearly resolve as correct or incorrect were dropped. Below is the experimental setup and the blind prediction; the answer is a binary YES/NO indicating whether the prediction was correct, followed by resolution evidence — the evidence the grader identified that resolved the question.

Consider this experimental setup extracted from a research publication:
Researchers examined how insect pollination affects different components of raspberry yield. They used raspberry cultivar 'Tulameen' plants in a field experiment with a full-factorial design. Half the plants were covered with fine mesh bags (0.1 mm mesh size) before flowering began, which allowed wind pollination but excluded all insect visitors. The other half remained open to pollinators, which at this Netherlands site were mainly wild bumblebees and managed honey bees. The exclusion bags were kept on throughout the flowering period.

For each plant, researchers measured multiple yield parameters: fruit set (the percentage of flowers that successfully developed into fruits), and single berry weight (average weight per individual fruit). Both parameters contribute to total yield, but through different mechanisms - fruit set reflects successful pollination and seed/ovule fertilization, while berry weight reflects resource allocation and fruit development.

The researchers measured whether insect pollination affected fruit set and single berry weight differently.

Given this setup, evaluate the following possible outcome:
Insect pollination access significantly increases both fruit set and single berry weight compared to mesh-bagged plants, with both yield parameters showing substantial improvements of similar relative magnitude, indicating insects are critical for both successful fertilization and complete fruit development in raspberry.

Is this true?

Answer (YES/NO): NO